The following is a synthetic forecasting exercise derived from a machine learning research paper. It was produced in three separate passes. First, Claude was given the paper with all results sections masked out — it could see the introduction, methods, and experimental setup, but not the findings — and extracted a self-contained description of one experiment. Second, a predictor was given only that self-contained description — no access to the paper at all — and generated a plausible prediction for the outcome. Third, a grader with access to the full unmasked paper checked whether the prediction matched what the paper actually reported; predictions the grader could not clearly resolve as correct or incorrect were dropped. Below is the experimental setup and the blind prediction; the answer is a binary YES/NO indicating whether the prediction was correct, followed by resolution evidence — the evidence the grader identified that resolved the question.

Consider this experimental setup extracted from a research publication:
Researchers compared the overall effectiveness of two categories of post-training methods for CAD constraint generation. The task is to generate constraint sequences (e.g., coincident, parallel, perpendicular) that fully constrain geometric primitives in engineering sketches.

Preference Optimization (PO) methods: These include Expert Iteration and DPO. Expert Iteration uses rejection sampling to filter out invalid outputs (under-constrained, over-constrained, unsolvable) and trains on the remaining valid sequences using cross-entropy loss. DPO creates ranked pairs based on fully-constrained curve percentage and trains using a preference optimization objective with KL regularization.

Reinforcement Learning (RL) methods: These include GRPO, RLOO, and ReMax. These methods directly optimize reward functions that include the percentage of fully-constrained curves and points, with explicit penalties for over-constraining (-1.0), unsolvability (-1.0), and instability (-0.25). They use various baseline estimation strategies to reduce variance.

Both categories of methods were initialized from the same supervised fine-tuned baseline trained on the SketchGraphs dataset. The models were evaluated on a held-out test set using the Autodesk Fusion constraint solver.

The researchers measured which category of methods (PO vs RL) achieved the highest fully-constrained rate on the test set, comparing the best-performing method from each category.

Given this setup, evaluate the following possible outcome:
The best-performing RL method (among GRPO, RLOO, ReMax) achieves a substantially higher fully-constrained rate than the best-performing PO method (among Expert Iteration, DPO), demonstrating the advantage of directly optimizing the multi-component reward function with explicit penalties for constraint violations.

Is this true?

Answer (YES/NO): YES